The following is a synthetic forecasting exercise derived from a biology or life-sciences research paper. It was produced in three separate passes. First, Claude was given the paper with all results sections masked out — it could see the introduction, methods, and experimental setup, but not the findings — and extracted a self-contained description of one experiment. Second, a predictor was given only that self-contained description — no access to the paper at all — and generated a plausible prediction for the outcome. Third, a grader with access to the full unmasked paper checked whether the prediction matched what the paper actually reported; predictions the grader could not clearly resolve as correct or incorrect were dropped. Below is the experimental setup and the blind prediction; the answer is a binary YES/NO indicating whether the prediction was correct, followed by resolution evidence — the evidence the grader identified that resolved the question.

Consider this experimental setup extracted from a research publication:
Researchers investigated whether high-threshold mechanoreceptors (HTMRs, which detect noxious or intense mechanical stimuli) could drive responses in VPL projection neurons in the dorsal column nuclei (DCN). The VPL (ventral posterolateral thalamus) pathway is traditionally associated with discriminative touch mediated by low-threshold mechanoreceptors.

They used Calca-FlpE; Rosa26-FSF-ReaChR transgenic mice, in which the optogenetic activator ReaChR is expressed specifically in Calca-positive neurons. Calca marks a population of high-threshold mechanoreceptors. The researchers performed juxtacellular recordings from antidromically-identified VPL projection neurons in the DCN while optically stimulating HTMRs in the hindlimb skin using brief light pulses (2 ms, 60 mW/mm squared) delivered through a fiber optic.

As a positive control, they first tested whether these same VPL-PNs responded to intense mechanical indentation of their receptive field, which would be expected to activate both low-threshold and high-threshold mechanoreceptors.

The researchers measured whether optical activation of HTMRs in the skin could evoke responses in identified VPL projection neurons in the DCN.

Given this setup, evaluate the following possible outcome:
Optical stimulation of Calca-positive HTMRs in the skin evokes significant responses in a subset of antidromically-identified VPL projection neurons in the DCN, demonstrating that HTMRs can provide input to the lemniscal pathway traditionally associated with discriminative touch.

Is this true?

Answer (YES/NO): YES